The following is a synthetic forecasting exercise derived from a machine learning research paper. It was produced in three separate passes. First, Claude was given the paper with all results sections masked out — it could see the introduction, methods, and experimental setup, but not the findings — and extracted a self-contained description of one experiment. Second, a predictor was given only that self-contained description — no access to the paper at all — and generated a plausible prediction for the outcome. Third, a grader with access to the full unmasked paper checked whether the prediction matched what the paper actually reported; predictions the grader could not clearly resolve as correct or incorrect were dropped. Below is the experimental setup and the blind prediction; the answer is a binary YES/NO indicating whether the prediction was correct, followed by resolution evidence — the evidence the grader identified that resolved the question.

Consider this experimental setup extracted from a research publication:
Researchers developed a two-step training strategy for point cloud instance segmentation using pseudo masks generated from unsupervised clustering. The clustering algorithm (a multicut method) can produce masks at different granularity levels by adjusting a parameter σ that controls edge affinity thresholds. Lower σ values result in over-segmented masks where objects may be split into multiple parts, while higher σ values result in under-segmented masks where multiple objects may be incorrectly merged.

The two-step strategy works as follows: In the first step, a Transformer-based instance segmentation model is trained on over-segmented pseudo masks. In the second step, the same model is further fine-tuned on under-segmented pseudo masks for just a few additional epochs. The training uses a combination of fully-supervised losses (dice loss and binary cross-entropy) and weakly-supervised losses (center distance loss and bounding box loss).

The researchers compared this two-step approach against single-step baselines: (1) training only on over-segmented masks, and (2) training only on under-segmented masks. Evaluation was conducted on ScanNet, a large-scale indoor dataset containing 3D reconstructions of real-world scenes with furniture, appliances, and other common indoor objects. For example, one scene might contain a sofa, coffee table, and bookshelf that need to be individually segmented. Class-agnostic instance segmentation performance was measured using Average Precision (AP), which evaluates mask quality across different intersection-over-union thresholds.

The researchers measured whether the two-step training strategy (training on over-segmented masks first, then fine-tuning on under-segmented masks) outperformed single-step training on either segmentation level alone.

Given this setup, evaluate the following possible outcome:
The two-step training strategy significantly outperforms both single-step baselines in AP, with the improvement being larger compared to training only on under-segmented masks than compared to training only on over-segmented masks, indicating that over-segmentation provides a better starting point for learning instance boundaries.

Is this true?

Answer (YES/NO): YES